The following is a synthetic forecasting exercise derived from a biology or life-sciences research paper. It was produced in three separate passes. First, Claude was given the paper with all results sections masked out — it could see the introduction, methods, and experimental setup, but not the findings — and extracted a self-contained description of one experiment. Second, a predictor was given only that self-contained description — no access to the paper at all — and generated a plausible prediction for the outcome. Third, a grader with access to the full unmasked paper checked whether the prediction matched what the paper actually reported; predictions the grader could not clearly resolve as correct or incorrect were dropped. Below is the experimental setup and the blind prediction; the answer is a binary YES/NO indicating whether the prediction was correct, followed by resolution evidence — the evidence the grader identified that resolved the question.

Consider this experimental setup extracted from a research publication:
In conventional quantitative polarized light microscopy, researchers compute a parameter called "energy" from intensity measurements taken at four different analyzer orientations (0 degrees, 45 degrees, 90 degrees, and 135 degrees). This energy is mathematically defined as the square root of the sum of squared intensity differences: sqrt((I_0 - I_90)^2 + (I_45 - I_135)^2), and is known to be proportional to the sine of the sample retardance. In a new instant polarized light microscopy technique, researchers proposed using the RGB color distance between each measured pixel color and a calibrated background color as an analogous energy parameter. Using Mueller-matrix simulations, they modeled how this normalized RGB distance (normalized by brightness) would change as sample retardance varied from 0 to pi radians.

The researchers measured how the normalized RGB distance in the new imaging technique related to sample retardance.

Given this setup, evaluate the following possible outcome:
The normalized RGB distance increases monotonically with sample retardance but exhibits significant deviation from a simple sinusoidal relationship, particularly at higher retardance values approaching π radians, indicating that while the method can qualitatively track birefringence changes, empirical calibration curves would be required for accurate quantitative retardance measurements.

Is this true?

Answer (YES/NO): NO